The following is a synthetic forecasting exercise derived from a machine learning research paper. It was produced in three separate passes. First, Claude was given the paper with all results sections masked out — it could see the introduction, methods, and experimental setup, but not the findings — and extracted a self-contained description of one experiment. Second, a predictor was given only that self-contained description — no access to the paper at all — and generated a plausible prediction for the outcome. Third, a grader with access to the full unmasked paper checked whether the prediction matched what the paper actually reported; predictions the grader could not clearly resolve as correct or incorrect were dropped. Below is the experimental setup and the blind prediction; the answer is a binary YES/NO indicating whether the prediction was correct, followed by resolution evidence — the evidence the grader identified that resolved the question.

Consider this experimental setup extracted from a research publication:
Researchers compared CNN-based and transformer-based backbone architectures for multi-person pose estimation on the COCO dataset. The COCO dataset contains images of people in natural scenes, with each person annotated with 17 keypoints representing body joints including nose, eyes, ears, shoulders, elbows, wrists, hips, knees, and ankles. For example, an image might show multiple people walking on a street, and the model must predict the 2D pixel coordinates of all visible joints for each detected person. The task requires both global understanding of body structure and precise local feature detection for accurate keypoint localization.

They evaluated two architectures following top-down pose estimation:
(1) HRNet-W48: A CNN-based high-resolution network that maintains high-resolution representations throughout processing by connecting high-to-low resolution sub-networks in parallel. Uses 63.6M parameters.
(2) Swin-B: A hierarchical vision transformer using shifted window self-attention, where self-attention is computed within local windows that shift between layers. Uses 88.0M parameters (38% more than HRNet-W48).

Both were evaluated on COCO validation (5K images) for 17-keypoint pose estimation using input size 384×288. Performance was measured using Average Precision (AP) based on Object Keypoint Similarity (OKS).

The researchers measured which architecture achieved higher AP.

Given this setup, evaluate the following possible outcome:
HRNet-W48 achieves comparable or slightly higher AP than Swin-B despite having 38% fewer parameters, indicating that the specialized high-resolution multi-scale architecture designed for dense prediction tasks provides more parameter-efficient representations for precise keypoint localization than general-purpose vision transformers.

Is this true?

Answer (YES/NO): YES